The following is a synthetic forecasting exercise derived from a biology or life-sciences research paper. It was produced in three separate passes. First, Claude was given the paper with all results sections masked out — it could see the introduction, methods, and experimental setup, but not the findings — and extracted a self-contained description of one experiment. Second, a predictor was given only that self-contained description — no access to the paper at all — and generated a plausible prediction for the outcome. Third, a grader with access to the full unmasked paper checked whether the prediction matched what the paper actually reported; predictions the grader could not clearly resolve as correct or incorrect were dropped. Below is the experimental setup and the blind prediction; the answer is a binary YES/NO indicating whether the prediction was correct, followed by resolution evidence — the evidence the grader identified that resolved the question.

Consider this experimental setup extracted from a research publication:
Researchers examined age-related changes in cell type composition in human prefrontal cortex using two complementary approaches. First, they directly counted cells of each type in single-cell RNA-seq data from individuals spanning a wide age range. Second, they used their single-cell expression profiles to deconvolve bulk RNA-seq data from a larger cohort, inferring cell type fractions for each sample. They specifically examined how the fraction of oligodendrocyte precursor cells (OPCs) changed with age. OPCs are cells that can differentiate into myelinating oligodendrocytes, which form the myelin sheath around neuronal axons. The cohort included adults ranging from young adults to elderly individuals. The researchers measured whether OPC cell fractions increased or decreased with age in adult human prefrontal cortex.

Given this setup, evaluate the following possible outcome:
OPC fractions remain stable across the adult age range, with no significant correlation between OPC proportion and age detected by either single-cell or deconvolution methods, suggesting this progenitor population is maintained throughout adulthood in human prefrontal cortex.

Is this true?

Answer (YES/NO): NO